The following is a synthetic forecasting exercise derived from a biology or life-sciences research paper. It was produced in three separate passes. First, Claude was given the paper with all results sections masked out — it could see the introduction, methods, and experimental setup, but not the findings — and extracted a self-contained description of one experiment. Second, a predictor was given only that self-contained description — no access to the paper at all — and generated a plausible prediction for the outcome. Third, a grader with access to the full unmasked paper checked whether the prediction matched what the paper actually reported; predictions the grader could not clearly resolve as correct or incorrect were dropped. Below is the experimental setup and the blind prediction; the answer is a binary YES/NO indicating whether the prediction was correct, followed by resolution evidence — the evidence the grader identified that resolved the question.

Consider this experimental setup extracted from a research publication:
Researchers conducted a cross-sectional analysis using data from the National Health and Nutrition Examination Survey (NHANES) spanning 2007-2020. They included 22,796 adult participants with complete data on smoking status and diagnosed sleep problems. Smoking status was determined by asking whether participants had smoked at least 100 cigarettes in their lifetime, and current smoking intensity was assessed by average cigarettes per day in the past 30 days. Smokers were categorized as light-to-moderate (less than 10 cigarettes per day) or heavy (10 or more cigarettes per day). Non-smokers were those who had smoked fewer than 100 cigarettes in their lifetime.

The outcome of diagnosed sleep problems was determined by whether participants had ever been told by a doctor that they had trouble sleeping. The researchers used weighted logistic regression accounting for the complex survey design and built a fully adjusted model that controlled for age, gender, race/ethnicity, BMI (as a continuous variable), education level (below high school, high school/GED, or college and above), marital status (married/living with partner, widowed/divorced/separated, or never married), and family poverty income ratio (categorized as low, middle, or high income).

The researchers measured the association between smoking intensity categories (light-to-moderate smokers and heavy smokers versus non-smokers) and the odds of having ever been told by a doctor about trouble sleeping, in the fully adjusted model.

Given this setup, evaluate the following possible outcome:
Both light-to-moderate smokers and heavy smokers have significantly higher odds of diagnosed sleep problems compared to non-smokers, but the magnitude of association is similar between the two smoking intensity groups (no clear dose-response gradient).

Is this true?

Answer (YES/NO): NO